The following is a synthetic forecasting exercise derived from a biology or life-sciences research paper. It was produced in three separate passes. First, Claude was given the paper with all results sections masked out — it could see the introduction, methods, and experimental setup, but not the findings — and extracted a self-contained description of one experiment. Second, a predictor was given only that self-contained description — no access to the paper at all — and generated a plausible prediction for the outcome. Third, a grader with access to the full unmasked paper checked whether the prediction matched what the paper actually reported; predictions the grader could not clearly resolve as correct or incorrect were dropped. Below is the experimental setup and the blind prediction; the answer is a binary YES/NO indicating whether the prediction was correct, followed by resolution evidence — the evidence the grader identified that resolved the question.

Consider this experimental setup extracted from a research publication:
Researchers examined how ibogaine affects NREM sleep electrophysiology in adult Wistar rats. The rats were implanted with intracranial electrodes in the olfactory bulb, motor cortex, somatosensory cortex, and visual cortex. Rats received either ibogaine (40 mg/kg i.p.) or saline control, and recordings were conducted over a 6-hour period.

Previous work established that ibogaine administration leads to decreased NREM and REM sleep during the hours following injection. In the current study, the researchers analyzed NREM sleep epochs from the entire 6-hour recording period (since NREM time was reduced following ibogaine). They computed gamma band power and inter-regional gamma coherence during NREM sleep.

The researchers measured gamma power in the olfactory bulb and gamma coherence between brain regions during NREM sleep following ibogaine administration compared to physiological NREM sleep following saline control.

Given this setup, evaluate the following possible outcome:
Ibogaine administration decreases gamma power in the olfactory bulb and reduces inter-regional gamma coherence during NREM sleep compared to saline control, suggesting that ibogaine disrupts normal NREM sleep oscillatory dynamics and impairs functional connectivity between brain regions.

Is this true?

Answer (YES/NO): NO